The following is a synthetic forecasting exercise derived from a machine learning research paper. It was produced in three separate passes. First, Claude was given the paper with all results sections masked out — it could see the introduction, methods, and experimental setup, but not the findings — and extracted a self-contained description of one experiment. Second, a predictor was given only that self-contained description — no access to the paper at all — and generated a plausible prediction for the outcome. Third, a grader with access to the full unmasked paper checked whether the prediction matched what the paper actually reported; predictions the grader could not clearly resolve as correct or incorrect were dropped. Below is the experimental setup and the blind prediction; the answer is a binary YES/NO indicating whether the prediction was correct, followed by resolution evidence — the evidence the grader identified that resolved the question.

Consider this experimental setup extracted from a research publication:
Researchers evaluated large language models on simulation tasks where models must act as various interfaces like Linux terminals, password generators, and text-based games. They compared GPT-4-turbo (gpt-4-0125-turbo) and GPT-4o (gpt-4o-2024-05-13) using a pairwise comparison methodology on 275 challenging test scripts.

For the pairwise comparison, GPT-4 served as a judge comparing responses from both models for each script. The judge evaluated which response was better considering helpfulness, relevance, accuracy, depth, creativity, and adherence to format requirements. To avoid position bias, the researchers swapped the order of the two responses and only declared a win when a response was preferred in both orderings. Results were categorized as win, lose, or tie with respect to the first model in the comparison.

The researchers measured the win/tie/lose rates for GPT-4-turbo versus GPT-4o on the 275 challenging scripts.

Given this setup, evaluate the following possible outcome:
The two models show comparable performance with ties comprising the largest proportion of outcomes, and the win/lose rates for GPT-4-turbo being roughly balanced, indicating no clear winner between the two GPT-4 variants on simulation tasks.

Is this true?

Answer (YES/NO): NO